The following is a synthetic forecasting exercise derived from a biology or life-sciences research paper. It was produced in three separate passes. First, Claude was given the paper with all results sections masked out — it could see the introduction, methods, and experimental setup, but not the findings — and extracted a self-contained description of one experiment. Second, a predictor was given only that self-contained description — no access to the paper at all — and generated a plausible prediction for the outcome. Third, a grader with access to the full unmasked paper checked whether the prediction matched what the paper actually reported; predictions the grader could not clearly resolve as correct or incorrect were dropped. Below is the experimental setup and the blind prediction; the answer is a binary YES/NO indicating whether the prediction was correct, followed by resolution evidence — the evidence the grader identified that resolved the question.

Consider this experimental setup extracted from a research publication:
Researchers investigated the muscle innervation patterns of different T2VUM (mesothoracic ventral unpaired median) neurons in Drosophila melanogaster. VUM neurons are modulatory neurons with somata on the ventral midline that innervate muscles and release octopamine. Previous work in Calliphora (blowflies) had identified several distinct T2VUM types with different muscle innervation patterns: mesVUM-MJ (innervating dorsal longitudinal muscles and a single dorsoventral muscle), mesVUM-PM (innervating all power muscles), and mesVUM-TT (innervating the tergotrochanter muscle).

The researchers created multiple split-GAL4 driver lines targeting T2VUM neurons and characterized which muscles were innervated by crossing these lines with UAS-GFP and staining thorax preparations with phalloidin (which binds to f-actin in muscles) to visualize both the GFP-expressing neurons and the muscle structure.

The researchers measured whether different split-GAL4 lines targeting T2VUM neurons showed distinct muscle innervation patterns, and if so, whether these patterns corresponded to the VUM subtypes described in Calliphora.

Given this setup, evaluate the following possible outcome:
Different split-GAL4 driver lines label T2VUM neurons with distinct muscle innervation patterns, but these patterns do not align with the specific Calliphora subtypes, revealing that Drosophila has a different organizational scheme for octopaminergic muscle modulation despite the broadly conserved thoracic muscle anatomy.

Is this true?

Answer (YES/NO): NO